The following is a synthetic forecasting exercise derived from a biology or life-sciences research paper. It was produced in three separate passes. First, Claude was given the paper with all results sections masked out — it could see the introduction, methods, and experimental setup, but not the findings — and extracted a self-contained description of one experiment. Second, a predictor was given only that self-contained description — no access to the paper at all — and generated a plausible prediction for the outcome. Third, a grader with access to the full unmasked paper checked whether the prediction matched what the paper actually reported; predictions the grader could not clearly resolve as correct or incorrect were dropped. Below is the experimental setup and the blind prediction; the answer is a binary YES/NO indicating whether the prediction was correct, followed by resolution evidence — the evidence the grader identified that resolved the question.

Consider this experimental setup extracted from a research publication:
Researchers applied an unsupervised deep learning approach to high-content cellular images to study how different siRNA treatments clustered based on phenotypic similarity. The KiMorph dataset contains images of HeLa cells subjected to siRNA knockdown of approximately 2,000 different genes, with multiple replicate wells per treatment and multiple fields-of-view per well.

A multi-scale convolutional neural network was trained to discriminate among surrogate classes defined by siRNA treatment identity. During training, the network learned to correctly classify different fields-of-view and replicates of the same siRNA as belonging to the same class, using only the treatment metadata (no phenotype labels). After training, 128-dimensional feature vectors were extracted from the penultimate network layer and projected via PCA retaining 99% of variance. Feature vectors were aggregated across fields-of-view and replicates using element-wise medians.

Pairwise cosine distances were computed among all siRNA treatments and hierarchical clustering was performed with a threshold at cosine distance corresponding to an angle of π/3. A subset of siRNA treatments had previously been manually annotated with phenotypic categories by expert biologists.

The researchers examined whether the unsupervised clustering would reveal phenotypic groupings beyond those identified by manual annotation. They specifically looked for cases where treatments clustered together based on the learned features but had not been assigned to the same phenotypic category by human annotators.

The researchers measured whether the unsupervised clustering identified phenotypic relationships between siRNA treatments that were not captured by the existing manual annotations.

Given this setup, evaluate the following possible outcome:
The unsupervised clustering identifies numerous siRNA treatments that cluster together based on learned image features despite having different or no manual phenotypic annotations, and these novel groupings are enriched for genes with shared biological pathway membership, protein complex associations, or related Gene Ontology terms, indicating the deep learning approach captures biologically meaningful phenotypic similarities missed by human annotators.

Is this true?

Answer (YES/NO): YES